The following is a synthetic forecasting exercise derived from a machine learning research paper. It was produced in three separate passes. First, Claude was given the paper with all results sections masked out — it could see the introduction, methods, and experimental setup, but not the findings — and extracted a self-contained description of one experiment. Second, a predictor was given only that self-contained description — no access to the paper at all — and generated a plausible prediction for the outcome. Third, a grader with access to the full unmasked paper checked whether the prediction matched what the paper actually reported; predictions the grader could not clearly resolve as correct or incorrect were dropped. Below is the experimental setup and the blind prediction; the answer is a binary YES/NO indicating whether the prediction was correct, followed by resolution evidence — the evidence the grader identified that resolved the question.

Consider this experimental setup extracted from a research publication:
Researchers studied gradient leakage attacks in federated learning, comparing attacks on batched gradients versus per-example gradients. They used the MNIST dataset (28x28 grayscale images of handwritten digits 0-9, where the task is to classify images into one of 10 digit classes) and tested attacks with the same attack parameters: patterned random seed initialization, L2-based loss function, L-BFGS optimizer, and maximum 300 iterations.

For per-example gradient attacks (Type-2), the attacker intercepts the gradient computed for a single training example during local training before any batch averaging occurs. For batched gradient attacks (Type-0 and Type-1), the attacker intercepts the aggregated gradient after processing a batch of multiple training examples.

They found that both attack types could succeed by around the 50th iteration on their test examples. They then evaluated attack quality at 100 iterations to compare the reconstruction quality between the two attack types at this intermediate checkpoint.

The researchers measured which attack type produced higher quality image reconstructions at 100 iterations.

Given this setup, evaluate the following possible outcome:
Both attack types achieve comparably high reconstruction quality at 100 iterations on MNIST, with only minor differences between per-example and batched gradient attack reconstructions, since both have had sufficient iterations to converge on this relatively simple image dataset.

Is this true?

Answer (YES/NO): NO